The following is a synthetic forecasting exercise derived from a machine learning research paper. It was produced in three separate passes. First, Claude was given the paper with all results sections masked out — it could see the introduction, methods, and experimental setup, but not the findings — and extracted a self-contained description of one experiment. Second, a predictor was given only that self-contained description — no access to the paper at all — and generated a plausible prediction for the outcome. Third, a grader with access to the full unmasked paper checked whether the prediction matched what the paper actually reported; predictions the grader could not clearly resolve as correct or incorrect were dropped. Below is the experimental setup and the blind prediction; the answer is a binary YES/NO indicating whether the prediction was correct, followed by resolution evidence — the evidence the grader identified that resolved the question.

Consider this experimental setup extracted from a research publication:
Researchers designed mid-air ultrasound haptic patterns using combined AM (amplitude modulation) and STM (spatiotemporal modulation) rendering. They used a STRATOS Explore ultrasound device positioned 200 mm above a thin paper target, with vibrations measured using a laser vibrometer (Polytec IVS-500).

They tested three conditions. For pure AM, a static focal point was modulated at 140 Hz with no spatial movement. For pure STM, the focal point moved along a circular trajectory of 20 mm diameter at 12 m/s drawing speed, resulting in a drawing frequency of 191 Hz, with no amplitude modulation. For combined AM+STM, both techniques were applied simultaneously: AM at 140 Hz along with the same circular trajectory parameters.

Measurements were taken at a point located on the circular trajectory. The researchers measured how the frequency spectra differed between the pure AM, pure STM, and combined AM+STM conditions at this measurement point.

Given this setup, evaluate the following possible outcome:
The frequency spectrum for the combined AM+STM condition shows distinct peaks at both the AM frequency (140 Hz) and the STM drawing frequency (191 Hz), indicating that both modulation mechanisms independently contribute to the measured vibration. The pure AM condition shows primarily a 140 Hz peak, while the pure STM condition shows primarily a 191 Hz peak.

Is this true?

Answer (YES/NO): NO